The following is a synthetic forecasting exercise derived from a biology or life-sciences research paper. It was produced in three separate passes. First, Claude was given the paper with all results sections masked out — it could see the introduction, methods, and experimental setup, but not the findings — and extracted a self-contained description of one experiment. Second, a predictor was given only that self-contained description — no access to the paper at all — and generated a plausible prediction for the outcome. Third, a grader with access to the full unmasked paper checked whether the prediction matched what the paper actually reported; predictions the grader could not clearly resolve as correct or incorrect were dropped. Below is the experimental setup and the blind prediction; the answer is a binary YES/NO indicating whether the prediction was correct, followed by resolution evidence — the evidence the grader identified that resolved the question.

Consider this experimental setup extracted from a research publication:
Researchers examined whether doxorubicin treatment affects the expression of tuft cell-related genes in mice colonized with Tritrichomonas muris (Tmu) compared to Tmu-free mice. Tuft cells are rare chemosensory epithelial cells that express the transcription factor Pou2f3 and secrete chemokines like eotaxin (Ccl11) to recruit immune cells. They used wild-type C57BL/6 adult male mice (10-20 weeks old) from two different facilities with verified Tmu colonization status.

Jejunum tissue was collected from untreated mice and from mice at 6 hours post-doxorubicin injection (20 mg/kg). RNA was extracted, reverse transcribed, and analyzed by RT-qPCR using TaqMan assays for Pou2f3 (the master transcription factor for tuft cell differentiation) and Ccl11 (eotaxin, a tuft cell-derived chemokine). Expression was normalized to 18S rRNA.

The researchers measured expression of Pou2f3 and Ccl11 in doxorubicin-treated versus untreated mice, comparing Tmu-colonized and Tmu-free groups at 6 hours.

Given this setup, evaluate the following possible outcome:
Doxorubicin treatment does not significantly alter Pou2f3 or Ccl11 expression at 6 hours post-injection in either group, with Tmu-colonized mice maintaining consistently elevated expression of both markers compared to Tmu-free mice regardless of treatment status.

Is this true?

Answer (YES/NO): NO